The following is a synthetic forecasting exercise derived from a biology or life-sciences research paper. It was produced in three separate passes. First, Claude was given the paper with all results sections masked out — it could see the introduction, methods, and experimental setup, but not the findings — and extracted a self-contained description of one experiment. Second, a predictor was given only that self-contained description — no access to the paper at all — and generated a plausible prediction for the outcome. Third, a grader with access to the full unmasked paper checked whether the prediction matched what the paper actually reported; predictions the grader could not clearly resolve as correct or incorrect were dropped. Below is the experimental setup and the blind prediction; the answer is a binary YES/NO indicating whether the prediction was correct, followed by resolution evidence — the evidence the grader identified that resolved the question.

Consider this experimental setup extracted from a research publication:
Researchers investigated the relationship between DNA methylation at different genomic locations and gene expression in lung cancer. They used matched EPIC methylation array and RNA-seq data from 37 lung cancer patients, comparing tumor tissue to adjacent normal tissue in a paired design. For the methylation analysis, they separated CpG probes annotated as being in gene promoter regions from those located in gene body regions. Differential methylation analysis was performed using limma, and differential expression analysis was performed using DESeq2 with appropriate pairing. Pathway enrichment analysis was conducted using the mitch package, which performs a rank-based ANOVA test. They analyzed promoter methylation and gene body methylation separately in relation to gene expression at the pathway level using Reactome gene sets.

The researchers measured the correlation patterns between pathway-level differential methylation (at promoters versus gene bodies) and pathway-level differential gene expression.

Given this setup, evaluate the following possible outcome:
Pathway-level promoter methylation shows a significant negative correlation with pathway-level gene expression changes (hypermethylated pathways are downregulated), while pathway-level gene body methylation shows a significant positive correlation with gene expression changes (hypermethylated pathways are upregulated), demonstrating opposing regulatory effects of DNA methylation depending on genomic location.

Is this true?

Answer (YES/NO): NO